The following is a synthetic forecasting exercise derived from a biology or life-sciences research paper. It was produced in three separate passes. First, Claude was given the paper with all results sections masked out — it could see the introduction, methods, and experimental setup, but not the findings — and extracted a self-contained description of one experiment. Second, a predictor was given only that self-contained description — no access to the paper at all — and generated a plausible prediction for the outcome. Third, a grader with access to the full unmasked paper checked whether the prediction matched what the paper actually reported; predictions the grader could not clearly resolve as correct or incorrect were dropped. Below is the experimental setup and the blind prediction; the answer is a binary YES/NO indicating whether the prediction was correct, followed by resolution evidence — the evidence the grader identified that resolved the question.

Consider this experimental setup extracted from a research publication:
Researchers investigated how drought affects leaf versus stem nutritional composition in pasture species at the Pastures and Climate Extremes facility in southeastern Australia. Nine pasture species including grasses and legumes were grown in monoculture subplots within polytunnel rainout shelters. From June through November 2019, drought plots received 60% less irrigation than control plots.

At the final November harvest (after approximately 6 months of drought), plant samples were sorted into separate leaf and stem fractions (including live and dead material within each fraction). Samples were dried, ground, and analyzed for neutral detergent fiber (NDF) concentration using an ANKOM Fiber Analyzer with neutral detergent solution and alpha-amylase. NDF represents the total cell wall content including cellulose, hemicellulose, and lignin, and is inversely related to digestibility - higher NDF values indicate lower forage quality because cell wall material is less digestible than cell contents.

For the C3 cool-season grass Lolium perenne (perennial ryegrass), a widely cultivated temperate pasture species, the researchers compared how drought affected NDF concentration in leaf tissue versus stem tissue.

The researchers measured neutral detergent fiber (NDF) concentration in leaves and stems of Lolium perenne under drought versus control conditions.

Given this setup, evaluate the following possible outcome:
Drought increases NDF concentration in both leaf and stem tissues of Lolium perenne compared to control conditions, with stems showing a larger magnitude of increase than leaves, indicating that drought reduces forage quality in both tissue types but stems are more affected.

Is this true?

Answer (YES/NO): NO